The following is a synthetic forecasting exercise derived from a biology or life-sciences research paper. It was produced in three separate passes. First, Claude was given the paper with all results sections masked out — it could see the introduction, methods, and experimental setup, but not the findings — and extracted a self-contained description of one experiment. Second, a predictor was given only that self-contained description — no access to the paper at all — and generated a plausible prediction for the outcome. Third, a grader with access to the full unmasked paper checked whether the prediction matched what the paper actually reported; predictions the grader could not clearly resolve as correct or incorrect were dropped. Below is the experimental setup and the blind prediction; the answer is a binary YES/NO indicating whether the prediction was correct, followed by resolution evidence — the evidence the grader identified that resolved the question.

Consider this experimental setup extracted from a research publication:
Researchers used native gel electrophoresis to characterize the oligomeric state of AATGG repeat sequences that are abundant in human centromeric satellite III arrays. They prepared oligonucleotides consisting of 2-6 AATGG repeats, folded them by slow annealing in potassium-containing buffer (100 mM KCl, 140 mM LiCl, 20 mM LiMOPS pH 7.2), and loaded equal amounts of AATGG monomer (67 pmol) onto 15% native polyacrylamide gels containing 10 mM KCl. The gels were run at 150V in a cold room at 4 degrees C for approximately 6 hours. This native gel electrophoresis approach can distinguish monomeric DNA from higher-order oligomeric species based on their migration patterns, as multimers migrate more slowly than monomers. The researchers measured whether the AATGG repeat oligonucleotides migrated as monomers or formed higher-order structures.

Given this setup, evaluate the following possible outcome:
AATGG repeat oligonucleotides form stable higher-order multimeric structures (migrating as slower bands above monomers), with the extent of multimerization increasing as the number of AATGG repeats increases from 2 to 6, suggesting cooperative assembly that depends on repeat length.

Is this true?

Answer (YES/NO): NO